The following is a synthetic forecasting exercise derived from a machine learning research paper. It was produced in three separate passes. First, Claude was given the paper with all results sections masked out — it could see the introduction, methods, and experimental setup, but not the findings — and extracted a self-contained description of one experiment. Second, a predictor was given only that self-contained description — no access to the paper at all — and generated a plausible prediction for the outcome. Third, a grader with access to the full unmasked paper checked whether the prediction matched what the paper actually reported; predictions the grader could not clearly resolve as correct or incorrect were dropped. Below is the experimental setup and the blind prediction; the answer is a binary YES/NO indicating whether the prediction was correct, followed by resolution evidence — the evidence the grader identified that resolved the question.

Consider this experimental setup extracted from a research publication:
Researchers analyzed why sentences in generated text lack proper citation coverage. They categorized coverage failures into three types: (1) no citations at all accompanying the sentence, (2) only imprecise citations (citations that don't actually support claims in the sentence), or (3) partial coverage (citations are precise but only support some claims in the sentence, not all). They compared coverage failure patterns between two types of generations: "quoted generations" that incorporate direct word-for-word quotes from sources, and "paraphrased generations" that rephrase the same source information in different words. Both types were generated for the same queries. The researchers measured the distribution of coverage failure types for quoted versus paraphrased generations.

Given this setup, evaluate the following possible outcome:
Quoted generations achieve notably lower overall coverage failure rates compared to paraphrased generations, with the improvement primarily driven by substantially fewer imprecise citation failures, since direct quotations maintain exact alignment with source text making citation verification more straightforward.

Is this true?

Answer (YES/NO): NO